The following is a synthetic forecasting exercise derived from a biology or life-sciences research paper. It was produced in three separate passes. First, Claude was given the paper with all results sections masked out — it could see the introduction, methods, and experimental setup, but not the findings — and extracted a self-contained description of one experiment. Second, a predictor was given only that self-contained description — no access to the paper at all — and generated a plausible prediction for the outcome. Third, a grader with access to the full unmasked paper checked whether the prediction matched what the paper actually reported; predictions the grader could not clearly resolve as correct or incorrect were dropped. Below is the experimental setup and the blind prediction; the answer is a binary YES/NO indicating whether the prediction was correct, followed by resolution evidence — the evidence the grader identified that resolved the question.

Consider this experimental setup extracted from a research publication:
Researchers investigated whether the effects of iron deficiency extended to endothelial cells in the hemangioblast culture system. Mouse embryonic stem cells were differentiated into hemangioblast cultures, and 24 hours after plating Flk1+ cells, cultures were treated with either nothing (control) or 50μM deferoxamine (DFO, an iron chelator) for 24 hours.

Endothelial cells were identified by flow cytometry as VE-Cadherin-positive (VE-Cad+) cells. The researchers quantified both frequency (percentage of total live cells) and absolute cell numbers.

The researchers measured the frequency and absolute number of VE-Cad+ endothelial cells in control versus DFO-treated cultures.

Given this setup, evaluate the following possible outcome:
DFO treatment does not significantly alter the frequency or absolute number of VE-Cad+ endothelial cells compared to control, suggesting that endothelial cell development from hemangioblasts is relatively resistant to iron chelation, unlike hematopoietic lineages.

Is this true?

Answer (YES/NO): YES